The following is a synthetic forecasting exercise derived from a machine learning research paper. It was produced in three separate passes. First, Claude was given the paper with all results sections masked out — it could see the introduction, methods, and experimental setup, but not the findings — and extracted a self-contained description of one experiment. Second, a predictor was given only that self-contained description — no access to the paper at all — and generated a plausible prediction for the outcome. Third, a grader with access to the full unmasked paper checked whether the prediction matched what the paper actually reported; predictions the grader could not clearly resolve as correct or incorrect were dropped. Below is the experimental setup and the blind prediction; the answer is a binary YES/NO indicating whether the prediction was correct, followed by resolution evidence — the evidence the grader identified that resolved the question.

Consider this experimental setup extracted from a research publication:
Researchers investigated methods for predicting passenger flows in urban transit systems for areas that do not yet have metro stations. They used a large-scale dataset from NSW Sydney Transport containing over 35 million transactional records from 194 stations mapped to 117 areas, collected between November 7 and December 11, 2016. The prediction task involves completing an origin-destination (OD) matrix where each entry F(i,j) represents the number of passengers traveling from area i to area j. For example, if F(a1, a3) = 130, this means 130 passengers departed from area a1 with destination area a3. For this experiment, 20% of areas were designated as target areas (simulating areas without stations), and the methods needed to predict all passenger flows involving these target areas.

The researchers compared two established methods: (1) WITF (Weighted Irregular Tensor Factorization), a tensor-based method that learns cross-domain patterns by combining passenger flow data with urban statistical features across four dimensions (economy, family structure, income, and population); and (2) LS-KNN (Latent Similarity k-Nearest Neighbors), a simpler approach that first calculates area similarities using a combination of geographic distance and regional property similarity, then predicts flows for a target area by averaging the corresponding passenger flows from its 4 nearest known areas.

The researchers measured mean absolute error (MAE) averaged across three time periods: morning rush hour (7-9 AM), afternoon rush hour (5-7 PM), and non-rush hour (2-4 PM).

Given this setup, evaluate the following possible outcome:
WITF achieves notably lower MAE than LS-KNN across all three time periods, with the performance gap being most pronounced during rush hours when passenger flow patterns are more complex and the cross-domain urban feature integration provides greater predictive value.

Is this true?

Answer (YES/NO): NO